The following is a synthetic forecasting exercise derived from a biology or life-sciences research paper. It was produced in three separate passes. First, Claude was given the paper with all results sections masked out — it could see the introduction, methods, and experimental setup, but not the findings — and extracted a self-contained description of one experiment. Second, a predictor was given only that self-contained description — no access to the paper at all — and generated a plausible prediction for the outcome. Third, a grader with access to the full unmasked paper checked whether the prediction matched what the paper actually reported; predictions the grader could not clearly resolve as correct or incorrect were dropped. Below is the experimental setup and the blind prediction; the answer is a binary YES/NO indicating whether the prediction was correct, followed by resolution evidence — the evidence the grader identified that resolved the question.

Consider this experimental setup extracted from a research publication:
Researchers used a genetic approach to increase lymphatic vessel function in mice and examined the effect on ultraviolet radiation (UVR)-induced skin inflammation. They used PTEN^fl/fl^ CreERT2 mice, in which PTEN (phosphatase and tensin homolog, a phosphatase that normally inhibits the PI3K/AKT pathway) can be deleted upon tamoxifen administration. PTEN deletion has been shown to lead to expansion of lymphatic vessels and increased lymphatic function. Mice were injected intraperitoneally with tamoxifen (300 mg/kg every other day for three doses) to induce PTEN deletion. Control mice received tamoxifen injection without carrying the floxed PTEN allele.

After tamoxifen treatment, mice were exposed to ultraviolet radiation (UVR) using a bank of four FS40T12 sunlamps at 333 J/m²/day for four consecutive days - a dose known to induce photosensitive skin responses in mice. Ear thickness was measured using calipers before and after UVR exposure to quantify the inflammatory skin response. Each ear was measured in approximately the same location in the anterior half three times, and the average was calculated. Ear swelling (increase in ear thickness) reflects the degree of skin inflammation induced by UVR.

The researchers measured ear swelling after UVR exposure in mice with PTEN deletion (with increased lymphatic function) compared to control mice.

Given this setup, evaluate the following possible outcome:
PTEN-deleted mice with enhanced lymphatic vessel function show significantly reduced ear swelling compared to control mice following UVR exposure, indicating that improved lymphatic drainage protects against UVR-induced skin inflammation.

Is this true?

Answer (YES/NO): YES